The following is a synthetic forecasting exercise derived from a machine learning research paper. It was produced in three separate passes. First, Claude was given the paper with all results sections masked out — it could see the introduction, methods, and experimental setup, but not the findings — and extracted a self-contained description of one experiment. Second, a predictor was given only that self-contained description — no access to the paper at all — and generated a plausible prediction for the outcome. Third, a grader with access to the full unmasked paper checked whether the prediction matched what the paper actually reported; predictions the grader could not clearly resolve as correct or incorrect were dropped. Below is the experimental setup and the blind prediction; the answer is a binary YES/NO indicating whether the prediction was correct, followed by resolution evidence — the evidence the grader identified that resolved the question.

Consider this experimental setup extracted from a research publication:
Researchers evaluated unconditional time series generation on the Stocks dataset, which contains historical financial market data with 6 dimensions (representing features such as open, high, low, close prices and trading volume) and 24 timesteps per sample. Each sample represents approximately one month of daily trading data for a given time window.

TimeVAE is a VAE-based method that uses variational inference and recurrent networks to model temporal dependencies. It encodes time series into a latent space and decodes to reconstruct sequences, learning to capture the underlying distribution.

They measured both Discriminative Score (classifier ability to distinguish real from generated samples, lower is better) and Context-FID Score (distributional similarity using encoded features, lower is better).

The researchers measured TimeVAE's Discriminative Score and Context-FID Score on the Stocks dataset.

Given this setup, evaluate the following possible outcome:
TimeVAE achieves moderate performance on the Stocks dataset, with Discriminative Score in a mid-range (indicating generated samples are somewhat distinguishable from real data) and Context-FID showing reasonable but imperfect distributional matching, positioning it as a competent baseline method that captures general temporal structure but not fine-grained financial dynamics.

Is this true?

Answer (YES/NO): NO